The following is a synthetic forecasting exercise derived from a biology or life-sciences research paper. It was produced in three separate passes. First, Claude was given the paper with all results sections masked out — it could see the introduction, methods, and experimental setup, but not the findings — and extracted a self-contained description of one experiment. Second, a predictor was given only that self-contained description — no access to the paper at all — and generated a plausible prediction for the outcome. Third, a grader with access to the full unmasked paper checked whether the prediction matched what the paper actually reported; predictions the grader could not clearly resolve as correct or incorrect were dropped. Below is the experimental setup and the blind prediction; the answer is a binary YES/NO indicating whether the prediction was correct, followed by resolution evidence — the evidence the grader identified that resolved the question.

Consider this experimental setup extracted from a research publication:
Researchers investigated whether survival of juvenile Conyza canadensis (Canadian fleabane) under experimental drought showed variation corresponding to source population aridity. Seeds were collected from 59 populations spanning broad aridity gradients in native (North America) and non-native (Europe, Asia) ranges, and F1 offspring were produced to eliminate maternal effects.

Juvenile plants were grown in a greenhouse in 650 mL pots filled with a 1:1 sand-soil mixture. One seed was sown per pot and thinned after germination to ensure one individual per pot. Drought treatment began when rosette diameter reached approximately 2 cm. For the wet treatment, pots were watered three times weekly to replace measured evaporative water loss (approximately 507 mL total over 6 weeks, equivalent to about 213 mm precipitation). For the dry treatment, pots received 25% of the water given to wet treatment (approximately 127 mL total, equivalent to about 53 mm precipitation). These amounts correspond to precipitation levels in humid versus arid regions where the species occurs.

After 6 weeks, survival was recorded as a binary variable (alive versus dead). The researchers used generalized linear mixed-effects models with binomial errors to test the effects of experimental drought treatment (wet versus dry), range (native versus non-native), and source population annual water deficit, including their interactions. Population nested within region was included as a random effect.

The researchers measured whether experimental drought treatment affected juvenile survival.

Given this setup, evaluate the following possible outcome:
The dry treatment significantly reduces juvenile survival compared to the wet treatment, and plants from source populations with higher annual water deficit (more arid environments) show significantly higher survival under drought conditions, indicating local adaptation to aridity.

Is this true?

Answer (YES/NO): NO